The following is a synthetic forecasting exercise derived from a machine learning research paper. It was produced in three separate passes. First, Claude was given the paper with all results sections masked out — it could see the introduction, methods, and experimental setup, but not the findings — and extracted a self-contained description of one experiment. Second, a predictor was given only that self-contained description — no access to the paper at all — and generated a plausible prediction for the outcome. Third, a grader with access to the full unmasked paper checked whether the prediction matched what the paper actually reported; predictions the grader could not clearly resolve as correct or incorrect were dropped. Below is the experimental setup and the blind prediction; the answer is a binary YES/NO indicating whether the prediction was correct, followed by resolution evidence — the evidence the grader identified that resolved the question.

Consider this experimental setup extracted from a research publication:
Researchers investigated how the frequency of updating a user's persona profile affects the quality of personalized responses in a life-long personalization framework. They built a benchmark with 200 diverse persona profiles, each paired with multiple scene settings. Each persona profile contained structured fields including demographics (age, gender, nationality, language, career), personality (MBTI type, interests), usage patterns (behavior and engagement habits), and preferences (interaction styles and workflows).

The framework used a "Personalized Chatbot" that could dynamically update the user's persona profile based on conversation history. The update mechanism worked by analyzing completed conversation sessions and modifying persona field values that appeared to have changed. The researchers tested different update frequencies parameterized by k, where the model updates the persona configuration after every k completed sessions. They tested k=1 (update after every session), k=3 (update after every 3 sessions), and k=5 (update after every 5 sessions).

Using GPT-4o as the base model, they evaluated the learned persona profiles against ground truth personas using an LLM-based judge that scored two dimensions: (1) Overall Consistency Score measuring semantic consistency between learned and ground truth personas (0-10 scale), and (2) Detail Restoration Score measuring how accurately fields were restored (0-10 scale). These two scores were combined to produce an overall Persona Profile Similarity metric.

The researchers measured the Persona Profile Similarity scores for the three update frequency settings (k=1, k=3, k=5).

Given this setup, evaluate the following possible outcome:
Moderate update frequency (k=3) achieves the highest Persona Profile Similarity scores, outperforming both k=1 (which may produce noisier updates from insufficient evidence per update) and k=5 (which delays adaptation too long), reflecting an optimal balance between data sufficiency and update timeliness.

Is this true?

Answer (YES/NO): YES